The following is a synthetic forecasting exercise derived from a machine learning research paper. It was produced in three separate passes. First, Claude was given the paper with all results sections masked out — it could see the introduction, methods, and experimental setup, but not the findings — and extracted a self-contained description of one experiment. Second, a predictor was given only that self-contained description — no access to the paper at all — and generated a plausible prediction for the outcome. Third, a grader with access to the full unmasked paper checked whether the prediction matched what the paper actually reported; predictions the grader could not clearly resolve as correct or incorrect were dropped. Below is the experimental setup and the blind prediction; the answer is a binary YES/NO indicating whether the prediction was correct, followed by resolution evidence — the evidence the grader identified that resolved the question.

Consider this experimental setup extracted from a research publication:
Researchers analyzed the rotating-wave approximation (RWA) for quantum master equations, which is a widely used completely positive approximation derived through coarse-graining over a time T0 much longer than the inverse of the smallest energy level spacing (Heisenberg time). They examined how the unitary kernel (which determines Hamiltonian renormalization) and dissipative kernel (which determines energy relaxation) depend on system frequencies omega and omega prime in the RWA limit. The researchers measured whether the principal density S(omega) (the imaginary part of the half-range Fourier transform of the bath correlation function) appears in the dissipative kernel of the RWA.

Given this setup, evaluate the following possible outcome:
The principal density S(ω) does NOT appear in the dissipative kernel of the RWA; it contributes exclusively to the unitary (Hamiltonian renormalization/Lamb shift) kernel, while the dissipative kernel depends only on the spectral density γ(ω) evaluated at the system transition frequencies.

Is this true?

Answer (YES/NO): YES